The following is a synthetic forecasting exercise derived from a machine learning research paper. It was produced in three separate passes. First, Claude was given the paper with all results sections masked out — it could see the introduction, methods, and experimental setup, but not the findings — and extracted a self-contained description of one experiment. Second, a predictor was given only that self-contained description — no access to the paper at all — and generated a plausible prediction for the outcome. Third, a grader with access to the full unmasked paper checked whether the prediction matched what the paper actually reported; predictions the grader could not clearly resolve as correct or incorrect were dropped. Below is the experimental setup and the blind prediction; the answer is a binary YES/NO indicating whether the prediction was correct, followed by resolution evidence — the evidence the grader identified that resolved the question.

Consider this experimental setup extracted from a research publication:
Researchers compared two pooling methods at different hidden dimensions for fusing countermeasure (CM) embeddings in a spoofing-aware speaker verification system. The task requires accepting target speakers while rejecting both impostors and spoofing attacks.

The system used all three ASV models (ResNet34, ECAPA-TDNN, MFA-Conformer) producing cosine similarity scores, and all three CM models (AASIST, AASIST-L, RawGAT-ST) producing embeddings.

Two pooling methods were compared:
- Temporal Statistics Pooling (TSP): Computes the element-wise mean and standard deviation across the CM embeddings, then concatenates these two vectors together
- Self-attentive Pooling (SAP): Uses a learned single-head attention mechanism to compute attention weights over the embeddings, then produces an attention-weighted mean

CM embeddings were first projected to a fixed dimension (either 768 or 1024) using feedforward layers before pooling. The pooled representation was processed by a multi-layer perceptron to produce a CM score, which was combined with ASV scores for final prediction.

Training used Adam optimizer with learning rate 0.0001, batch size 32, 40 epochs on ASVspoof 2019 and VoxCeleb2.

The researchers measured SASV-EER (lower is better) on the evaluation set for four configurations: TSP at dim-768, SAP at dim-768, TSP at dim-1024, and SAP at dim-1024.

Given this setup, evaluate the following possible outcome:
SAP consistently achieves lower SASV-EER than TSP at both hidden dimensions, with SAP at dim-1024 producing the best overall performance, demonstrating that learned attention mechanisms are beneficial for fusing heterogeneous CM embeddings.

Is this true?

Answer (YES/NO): NO